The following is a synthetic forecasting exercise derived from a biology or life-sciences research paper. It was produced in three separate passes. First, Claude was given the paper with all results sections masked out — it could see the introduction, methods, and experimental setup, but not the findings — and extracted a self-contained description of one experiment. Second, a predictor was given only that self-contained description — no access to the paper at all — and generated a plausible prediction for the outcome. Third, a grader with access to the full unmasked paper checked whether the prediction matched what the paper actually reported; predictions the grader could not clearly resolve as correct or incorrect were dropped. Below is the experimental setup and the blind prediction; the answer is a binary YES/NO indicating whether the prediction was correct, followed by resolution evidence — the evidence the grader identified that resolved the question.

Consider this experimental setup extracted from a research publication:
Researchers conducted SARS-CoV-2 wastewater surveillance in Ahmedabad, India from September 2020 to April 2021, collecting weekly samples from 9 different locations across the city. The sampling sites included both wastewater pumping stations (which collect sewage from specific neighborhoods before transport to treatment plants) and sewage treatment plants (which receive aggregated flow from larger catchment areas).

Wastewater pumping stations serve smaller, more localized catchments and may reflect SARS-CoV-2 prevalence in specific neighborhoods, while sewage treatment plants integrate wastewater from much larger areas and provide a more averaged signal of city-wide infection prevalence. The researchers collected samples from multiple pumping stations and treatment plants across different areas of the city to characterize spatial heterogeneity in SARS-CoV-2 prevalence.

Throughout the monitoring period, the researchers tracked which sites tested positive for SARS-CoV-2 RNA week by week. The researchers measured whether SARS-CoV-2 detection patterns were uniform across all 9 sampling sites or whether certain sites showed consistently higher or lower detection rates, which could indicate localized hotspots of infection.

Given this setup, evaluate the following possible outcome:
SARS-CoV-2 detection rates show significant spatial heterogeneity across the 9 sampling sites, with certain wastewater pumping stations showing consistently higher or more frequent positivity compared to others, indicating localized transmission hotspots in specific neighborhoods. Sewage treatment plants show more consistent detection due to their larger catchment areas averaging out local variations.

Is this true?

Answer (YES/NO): NO